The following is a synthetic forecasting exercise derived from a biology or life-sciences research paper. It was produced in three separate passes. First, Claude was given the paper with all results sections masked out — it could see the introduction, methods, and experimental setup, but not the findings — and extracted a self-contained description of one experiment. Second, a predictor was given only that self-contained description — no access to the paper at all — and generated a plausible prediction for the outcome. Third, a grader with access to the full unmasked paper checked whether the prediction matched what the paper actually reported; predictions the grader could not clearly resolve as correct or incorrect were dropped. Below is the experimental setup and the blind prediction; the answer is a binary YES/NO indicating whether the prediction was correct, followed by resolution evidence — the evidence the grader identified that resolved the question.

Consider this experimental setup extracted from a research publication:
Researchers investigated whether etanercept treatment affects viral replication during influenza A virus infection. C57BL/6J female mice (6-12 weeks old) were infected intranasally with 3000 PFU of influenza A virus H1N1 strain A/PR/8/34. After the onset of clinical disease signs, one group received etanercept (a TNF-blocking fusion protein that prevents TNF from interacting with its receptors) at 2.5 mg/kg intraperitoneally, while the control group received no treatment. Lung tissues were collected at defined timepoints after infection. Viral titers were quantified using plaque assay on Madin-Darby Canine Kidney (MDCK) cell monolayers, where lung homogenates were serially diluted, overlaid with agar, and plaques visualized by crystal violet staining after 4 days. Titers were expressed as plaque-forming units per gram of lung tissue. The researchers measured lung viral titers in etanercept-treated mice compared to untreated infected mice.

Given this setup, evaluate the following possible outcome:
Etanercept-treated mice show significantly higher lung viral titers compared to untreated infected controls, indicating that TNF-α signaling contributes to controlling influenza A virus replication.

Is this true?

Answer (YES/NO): NO